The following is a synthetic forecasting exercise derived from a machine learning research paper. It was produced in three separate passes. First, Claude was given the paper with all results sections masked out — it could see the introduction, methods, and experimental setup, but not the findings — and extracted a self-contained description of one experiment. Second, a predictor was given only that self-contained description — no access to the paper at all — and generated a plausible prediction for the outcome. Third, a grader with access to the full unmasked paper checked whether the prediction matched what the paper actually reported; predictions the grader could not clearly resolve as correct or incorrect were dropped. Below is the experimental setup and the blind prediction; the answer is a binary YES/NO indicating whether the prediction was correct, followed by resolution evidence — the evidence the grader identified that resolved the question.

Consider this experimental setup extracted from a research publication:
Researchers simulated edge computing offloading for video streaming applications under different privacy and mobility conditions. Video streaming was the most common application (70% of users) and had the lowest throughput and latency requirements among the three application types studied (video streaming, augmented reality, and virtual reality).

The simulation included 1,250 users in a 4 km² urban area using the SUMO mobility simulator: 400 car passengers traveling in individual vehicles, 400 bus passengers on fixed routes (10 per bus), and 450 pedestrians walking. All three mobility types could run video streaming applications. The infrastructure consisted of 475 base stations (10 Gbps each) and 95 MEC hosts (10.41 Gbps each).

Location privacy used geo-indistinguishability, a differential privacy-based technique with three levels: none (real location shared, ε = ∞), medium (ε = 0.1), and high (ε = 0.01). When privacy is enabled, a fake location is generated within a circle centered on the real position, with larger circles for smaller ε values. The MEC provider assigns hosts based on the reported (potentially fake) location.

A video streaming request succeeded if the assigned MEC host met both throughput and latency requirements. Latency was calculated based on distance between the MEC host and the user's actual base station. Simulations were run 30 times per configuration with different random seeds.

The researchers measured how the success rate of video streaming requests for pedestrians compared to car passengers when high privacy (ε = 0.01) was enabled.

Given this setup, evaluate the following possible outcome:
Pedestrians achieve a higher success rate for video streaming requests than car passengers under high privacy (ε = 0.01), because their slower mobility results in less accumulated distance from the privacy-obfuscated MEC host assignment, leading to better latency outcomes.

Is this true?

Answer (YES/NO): NO